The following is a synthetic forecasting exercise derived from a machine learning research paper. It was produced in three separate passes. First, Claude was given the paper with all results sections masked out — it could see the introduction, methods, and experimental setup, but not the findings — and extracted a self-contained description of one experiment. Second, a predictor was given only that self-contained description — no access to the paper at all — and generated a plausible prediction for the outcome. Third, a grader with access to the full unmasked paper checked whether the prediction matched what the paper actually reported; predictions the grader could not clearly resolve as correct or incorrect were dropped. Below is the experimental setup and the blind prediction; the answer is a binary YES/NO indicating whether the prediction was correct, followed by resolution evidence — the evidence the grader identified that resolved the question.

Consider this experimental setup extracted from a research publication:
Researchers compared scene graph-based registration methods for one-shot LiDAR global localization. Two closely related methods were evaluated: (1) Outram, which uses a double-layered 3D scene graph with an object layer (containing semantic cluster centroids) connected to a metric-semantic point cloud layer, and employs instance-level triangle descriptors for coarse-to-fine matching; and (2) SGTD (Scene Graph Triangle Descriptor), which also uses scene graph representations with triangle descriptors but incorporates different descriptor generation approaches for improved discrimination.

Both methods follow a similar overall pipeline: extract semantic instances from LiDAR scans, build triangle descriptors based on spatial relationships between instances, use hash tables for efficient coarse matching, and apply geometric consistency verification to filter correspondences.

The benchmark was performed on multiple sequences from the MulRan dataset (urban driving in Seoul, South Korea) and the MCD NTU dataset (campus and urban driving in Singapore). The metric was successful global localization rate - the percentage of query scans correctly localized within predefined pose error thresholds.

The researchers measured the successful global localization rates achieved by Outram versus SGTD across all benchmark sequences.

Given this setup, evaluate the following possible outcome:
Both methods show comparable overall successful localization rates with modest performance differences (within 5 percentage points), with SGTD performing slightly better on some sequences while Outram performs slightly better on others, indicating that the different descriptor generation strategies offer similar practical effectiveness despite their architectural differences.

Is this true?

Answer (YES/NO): NO